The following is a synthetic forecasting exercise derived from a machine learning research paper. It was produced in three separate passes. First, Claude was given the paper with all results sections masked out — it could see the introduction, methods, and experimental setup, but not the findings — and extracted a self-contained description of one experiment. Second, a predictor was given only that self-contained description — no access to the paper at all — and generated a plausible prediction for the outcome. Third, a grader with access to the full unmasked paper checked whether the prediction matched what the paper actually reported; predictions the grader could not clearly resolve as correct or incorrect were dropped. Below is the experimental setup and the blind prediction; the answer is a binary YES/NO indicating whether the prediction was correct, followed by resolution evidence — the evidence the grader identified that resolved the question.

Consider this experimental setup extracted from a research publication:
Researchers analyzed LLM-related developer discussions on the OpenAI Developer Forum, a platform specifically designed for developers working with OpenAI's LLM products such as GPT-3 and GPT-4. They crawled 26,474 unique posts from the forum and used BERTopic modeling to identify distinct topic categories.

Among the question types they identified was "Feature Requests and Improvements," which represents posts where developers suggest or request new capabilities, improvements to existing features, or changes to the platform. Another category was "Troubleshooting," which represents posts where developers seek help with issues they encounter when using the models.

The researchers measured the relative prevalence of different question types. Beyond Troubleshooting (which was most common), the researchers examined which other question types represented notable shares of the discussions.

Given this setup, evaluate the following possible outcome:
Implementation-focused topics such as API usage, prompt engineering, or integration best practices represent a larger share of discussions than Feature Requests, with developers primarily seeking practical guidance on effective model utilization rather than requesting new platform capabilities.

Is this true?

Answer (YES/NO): NO